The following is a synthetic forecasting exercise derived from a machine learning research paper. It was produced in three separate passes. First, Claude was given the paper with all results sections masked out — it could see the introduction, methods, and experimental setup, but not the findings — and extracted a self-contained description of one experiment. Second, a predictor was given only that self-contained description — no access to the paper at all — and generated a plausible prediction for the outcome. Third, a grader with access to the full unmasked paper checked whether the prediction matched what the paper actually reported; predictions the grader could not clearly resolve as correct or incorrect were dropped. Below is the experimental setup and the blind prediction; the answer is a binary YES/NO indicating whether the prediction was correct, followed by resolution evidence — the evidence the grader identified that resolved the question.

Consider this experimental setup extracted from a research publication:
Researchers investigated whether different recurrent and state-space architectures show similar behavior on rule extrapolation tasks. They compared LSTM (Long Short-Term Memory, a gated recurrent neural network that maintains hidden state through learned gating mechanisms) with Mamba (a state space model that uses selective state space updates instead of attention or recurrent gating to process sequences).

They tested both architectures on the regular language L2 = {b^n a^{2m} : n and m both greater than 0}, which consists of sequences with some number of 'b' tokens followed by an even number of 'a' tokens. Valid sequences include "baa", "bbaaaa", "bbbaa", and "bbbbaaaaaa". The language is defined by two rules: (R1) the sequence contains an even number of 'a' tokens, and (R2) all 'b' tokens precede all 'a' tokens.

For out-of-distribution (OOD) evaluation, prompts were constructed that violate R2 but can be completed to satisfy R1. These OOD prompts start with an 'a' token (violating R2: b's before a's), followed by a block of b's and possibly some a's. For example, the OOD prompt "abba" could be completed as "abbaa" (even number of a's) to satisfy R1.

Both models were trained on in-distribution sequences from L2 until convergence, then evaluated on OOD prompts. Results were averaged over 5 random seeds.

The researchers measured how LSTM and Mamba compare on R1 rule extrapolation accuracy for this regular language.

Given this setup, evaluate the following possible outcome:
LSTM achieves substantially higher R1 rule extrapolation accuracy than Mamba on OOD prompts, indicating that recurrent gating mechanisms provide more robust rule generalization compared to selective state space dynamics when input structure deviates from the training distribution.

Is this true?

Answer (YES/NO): NO